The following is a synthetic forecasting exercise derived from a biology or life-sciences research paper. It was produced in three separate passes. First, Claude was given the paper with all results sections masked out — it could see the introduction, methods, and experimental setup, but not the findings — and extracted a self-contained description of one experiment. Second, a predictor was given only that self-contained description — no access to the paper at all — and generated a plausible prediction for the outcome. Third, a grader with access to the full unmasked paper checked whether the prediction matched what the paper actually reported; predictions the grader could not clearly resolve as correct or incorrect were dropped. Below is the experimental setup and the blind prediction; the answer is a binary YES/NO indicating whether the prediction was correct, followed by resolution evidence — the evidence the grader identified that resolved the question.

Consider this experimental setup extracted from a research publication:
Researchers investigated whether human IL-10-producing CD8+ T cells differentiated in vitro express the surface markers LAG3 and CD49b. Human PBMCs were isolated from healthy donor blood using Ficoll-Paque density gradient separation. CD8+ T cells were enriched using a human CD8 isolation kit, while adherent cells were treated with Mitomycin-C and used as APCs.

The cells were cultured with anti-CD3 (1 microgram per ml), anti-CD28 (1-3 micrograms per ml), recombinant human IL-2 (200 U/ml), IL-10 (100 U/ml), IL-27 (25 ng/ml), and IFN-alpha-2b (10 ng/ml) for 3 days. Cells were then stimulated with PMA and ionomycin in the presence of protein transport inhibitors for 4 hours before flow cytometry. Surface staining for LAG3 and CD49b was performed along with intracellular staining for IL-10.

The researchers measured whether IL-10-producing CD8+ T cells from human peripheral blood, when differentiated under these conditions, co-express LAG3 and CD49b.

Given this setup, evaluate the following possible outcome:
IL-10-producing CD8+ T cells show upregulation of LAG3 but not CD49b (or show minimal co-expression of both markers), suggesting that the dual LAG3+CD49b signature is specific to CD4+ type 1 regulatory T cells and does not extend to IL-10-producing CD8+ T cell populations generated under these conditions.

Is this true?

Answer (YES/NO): NO